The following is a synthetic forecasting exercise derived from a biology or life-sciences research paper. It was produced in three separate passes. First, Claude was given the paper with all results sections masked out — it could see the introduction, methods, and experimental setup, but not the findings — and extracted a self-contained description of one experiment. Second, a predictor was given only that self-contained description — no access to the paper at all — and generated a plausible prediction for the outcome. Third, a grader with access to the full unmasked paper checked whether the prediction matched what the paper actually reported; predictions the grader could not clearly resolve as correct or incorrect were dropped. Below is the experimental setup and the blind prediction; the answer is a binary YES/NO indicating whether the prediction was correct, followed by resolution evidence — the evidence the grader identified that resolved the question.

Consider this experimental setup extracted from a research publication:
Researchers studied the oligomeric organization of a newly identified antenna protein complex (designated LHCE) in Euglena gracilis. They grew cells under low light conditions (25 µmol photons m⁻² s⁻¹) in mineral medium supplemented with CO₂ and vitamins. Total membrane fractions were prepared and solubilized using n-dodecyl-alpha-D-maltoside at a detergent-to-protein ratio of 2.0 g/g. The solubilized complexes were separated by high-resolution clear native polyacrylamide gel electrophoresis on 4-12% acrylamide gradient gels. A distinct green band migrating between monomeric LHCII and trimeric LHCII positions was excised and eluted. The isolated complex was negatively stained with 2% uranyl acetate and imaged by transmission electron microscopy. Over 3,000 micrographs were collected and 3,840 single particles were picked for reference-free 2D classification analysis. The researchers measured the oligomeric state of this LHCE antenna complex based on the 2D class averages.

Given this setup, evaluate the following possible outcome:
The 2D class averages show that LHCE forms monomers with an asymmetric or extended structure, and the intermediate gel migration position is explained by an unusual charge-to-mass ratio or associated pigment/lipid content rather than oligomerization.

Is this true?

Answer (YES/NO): NO